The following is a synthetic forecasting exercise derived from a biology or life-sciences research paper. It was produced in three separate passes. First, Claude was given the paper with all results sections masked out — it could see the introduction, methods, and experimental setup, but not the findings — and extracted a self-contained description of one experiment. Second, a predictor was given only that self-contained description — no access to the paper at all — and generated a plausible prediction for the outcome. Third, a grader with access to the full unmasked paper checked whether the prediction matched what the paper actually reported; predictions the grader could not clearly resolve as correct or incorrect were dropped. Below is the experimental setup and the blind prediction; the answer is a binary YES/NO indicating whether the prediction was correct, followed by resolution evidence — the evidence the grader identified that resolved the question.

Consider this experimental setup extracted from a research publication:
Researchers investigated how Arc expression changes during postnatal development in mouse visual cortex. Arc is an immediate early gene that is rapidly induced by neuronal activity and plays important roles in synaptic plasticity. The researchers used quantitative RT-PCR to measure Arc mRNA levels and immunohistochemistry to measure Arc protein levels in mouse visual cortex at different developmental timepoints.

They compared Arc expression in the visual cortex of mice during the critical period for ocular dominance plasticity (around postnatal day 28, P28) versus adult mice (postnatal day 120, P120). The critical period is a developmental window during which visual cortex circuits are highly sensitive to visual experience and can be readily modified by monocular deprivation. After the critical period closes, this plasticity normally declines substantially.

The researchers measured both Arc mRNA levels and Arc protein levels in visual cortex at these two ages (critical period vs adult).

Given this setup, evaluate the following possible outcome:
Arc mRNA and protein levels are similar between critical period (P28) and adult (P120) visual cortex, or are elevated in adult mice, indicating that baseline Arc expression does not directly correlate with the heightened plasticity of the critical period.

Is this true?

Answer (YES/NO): NO